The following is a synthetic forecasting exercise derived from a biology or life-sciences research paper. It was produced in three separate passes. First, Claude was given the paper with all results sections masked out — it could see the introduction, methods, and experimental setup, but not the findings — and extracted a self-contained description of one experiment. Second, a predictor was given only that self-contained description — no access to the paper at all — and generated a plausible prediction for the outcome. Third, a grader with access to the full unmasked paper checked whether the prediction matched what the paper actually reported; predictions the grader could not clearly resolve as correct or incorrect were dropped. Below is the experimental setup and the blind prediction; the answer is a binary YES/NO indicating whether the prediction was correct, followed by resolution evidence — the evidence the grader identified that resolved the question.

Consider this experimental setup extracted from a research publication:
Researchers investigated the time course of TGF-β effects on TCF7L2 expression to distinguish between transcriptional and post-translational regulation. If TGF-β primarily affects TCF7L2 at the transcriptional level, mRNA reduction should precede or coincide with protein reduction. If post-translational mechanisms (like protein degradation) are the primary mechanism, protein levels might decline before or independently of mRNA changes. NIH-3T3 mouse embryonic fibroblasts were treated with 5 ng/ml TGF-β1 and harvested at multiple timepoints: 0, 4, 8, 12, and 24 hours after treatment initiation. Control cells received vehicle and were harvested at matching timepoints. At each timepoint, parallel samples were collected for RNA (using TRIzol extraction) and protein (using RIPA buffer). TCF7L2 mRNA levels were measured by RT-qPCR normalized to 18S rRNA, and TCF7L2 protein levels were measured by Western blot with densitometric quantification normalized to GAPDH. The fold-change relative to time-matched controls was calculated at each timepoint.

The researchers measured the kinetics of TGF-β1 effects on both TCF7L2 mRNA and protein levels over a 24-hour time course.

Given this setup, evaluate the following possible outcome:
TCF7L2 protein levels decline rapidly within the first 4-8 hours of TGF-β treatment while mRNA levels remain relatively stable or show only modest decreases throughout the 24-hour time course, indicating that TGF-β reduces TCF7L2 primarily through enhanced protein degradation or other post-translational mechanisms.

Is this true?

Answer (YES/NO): NO